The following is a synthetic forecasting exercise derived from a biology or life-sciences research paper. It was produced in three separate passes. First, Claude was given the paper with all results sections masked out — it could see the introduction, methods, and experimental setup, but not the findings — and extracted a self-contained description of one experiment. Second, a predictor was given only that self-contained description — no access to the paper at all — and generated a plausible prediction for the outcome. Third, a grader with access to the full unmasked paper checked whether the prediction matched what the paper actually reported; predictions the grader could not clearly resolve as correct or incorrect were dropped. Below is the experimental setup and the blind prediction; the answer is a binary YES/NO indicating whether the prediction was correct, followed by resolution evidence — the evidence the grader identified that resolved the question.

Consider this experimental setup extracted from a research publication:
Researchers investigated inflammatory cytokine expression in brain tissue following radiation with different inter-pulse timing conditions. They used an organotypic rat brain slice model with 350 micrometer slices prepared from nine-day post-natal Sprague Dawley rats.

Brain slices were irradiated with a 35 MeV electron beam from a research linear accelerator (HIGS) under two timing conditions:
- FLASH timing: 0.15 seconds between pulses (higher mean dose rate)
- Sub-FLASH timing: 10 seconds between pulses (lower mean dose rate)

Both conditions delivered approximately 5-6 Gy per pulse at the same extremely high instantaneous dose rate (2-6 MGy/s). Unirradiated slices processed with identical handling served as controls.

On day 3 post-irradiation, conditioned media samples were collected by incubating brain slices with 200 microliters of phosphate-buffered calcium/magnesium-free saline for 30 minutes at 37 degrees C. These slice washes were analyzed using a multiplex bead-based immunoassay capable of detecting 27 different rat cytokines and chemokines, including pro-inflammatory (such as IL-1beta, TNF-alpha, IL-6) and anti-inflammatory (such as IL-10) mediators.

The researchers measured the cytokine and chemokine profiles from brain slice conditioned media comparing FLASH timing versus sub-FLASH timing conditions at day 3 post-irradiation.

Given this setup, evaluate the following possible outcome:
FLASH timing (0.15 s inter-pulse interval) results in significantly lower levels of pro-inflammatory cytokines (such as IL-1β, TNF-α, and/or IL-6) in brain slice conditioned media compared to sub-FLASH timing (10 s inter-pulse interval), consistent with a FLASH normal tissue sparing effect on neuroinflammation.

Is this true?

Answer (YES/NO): NO